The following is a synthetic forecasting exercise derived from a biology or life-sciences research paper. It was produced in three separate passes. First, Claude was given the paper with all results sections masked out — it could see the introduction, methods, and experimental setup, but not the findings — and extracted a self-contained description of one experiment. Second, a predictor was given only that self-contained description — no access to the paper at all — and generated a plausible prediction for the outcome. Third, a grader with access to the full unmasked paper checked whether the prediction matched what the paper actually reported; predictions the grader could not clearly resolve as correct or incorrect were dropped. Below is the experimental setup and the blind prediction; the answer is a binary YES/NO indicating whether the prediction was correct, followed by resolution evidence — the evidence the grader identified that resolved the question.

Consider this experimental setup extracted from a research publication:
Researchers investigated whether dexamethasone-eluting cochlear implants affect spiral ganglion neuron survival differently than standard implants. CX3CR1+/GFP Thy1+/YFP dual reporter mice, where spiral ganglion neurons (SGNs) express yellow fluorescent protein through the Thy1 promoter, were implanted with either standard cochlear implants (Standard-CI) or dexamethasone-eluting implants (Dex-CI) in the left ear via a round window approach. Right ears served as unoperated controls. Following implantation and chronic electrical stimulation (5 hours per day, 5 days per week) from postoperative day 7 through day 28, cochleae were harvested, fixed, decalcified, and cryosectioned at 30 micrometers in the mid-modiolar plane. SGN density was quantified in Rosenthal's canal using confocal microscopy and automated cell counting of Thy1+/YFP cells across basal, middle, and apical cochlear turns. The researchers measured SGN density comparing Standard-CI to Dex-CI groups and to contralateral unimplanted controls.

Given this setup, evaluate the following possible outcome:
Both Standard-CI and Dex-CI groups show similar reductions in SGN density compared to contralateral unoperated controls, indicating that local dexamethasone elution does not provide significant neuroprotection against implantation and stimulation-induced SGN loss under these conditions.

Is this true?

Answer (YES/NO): NO